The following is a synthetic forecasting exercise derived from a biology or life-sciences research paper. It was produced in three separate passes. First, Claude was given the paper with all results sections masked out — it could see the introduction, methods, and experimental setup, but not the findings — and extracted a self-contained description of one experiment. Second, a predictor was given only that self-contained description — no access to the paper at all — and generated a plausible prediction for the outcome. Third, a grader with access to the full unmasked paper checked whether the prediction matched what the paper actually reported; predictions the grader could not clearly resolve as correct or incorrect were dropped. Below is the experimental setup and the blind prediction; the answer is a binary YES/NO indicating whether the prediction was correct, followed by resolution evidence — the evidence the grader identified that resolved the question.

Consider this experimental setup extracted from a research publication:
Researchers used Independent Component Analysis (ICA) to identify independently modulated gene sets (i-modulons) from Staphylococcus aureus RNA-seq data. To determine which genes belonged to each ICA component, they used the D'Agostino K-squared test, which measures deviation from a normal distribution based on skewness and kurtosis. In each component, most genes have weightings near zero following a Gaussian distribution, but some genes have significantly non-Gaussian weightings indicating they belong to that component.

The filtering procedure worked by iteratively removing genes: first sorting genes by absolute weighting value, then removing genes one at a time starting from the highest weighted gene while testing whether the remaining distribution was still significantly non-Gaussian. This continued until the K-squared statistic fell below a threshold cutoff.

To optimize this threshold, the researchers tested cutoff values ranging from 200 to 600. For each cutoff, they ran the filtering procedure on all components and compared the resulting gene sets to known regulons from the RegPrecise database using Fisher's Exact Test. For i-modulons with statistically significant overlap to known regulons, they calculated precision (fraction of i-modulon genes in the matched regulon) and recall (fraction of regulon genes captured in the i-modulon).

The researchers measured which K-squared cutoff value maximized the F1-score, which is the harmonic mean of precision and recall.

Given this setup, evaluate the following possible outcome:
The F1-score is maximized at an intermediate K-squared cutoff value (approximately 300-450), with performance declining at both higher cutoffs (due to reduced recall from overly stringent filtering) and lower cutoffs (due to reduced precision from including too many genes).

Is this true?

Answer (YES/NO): NO